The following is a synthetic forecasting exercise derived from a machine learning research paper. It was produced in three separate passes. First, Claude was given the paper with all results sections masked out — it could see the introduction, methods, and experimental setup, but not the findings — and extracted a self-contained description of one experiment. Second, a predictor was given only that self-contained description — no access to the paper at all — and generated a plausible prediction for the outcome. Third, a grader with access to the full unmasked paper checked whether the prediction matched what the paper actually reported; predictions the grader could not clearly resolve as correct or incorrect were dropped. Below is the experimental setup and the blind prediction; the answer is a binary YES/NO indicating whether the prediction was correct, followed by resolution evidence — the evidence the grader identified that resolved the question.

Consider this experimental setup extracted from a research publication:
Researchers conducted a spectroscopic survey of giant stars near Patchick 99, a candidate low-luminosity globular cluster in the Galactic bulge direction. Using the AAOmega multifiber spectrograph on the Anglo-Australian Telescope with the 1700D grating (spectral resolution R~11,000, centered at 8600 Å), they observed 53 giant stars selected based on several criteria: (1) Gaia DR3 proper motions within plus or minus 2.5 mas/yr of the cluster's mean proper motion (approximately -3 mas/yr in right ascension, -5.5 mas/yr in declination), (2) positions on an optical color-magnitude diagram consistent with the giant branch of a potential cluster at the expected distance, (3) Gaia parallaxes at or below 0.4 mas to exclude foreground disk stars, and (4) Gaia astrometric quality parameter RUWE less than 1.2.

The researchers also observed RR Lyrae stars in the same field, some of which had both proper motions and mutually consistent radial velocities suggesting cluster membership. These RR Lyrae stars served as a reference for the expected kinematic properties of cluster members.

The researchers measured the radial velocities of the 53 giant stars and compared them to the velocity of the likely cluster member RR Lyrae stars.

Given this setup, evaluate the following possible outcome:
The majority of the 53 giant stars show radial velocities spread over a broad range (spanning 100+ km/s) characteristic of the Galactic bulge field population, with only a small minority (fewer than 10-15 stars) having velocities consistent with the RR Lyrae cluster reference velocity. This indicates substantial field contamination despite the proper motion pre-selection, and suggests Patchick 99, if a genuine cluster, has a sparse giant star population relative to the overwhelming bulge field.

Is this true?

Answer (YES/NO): YES